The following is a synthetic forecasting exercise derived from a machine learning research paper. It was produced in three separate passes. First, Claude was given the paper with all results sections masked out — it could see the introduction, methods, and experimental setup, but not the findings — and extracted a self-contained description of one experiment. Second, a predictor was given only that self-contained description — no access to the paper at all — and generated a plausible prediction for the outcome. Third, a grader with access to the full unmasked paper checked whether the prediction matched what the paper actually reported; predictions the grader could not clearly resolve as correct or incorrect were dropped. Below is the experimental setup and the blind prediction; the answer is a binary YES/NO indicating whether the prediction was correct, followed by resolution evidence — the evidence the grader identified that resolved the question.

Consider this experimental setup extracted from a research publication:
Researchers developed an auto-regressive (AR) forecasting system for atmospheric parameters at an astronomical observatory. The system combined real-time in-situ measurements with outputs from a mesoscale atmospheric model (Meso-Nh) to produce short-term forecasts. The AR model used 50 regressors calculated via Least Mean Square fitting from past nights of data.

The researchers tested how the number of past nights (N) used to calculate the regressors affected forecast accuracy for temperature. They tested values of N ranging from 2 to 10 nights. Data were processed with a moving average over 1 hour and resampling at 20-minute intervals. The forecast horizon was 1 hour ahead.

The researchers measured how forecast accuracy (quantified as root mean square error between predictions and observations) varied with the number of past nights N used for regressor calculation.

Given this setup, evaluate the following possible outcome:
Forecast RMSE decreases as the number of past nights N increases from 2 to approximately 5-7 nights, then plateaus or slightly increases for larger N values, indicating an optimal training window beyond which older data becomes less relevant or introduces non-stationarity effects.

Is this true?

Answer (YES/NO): NO